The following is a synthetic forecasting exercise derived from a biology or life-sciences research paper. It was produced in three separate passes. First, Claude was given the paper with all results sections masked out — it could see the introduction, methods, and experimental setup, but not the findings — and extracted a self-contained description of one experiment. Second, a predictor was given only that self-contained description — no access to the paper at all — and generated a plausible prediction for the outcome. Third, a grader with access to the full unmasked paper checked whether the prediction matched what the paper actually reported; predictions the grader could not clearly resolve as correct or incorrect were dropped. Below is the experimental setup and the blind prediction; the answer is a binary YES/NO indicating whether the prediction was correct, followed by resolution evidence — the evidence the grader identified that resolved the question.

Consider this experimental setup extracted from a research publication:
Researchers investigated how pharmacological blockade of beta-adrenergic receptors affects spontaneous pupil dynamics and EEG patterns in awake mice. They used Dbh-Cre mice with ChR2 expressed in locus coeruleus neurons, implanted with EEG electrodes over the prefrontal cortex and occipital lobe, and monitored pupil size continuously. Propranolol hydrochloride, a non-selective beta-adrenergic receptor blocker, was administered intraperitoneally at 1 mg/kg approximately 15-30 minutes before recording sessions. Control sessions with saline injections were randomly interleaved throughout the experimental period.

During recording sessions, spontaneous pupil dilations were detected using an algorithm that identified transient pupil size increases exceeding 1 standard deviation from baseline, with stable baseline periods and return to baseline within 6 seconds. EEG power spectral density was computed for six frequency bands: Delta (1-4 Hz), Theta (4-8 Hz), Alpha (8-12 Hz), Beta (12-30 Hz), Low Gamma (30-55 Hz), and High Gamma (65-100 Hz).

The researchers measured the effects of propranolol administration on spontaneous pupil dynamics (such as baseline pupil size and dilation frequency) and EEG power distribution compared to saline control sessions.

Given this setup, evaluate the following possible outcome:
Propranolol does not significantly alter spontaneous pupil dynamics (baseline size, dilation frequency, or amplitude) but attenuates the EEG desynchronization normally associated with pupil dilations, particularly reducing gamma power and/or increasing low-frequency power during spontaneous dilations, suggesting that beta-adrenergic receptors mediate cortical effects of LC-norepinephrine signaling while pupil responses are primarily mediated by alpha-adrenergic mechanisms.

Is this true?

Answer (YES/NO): NO